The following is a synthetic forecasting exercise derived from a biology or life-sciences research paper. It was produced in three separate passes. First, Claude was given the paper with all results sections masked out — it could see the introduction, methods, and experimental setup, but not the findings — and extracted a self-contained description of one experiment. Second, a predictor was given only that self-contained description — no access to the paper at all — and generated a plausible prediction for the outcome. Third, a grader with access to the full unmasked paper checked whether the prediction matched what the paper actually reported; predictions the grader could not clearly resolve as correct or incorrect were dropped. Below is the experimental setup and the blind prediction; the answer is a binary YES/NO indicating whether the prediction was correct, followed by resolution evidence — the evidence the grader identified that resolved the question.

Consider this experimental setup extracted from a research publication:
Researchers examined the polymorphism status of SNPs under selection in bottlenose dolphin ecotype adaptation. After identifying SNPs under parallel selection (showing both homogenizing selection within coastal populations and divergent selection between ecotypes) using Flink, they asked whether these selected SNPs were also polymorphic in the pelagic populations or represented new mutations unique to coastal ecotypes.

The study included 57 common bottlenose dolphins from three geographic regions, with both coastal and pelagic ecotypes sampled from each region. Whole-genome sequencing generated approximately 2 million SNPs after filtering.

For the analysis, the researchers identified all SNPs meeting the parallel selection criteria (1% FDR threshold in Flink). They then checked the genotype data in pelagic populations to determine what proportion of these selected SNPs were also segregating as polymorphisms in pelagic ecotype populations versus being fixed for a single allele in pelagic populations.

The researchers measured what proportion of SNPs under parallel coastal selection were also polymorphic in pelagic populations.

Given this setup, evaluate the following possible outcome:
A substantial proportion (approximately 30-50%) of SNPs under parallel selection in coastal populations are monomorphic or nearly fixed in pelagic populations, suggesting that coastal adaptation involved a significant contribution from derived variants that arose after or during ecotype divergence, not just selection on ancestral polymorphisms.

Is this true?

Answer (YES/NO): NO